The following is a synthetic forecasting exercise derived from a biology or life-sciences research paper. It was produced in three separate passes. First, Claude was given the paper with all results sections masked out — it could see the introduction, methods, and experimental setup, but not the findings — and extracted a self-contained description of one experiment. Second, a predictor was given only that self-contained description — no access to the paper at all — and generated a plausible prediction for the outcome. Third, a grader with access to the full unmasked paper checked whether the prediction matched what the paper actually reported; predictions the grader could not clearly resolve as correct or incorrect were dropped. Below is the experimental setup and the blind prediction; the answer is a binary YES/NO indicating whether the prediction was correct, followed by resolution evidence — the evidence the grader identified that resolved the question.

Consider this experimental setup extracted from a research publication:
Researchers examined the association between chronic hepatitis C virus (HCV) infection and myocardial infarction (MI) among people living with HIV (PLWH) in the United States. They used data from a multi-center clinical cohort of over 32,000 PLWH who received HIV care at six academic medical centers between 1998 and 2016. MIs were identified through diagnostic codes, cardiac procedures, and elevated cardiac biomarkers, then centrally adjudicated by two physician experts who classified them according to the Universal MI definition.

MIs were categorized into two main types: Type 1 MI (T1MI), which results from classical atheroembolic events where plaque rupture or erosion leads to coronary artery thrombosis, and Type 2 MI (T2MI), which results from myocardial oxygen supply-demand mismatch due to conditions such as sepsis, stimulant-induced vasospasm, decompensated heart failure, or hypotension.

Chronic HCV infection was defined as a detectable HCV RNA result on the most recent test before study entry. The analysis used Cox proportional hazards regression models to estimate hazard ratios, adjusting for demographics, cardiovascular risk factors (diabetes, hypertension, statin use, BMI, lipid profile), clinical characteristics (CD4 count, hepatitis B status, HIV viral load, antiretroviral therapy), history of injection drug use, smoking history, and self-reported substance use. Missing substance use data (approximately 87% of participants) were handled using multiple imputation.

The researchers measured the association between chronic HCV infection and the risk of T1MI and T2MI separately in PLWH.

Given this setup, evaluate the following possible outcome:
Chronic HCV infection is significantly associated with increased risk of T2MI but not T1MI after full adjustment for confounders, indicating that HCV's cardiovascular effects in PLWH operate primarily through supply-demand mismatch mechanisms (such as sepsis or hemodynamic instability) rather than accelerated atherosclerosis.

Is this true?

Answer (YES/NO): YES